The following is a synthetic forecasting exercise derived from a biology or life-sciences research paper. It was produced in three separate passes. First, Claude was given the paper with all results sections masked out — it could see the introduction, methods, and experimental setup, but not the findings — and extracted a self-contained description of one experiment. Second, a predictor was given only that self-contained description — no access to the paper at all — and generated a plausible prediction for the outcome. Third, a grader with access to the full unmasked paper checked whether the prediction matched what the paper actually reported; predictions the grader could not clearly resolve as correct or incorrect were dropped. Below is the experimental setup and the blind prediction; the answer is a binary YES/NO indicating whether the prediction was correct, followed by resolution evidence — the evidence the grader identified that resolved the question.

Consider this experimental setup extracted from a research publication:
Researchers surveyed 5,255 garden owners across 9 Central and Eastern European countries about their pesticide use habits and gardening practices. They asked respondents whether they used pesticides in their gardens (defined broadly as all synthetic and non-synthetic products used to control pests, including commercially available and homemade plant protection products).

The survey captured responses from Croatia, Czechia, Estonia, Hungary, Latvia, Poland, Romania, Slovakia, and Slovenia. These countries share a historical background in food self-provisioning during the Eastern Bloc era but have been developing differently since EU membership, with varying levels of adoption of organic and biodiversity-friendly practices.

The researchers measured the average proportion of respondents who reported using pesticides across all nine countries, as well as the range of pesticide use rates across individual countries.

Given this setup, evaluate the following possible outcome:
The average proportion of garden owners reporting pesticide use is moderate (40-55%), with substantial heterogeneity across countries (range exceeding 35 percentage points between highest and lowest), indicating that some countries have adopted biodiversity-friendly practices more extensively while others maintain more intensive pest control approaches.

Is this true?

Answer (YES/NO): NO